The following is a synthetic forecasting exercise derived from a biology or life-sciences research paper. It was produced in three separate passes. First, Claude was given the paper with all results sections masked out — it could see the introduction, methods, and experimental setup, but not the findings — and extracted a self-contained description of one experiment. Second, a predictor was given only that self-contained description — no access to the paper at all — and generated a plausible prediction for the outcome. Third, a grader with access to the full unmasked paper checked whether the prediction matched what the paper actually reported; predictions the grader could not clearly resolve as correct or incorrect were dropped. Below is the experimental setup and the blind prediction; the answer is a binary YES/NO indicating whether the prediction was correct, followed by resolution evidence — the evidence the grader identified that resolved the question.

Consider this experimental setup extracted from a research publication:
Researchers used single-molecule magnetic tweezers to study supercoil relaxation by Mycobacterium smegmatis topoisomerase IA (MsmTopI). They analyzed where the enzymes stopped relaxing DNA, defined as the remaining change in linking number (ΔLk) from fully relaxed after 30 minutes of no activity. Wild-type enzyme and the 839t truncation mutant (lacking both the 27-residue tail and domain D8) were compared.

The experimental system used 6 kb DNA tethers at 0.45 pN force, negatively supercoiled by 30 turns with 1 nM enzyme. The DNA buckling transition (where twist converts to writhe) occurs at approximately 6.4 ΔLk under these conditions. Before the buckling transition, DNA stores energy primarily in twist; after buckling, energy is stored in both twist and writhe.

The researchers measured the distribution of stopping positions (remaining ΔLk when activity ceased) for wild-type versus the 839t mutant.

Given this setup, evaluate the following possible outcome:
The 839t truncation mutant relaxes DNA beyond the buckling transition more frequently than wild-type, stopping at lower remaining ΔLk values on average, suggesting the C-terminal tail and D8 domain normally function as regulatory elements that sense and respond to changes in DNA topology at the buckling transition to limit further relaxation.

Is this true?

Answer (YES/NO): NO